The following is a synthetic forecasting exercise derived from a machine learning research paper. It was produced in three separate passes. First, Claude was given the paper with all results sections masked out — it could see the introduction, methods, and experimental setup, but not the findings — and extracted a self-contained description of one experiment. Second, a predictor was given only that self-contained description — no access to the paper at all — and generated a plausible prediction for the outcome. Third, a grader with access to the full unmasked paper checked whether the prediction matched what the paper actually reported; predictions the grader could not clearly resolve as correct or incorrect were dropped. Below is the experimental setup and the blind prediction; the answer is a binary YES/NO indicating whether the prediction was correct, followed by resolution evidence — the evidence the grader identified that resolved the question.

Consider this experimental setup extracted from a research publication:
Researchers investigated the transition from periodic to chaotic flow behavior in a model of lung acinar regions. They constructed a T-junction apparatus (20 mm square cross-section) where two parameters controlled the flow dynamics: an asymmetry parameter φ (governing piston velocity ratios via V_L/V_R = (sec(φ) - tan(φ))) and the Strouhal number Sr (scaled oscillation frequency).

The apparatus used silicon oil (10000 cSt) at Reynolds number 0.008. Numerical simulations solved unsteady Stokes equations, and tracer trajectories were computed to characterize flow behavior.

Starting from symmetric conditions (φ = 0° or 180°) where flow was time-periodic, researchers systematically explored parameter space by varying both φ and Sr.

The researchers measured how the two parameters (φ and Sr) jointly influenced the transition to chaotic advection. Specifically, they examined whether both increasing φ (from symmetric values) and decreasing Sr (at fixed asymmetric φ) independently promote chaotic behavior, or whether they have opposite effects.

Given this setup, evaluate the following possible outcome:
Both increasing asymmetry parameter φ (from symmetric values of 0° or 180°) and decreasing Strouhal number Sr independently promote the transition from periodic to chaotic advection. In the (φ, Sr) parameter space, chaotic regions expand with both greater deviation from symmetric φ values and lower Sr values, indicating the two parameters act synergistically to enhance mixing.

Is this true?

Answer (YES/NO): YES